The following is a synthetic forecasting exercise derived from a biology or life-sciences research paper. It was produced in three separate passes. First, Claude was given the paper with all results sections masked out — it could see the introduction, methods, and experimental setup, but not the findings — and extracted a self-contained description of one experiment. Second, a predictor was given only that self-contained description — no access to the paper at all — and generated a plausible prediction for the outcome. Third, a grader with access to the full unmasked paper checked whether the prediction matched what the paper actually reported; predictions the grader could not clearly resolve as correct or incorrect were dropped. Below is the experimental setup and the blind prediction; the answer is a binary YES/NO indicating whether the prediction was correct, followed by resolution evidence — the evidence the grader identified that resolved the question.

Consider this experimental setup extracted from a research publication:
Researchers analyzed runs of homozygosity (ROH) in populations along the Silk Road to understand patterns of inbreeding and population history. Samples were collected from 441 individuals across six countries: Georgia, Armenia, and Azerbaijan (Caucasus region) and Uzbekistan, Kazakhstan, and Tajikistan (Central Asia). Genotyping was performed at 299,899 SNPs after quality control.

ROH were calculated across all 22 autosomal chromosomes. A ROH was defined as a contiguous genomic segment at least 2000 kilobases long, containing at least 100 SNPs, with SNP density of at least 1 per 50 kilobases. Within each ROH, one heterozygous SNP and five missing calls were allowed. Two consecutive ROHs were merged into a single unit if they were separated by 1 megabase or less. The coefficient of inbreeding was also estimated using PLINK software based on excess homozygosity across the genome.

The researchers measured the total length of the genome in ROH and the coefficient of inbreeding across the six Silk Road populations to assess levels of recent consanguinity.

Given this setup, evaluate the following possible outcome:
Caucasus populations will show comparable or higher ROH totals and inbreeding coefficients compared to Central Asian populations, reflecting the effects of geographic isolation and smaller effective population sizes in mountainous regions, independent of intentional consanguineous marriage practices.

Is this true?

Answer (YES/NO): NO